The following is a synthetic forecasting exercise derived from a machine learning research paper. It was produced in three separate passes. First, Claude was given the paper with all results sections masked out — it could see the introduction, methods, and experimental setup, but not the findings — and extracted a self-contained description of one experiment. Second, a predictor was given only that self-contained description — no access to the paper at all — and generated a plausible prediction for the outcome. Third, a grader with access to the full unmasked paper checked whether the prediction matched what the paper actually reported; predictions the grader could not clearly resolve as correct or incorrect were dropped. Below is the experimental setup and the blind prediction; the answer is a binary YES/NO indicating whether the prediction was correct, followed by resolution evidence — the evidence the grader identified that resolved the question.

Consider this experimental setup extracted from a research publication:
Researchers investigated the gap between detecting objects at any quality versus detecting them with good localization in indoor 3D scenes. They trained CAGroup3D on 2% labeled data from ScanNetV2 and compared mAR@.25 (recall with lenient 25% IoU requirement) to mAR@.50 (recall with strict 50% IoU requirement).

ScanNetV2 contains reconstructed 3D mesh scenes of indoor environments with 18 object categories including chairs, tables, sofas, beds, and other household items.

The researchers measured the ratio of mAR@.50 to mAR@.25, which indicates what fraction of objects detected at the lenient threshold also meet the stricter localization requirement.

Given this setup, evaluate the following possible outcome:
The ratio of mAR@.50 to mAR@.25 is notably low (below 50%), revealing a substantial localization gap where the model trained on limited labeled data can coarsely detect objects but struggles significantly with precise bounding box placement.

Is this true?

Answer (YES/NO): NO